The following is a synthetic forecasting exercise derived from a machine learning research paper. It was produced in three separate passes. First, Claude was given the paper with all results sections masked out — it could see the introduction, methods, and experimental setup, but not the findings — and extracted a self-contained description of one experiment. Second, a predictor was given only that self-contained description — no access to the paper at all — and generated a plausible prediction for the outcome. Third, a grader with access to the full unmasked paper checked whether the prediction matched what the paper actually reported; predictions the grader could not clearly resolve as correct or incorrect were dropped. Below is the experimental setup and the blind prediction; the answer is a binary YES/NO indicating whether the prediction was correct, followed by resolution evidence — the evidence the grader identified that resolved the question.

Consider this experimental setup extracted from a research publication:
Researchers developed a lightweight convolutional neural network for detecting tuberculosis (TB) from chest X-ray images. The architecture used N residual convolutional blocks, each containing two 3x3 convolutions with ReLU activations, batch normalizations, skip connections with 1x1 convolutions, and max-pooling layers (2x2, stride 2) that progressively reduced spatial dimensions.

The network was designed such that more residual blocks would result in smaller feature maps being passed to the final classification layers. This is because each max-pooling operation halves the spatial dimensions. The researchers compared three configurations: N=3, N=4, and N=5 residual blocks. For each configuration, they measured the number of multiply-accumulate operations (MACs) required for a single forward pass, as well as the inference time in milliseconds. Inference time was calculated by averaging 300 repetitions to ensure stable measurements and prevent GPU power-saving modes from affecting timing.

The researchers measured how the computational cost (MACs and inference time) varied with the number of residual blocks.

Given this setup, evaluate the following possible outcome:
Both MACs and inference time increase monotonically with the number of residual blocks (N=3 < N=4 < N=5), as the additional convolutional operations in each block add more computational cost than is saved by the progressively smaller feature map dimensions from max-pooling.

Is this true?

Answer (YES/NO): YES